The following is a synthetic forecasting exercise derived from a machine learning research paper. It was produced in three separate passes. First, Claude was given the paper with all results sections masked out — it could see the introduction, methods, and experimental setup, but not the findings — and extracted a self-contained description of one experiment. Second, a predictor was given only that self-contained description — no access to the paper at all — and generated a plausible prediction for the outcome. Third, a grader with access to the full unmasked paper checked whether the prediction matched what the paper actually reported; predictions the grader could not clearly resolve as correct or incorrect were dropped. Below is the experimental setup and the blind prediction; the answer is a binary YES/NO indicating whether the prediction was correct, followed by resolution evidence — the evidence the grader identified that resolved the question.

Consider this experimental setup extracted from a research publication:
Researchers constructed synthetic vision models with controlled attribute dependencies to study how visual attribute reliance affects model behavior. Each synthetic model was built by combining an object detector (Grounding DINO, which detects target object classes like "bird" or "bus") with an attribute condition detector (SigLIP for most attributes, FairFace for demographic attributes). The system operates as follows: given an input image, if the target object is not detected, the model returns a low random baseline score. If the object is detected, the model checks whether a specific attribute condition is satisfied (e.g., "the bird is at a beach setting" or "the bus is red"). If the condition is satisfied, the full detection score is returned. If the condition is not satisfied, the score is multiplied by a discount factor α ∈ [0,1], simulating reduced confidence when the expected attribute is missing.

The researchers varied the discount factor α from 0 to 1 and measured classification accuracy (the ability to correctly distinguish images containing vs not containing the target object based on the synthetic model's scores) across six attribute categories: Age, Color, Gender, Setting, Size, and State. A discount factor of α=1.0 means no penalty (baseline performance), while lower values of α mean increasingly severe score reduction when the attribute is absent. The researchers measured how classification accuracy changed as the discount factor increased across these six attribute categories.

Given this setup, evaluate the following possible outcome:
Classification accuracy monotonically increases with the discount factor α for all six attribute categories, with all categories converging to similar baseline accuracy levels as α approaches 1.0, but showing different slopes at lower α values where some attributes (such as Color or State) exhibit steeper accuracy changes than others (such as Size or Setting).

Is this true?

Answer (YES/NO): NO